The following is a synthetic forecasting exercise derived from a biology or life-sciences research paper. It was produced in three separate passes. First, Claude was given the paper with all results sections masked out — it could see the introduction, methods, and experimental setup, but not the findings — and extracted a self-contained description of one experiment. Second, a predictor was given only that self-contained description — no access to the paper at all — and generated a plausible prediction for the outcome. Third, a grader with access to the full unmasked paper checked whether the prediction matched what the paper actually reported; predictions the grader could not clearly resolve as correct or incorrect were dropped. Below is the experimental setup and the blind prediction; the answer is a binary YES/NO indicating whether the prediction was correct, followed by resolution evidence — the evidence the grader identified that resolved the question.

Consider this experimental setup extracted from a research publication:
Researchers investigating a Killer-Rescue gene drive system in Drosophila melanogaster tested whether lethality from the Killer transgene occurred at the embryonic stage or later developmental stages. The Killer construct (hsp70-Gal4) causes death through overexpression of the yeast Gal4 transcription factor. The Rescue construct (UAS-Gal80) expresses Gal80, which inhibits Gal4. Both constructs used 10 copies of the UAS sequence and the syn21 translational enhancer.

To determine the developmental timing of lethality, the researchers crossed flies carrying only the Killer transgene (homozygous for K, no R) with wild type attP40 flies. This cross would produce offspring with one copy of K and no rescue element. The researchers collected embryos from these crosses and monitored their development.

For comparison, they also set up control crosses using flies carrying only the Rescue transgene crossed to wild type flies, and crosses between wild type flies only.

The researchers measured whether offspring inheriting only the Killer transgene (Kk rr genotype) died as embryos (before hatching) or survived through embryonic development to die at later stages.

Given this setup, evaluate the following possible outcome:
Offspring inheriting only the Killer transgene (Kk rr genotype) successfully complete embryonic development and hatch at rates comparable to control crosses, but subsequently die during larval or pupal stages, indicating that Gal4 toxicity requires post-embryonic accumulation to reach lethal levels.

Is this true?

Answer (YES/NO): YES